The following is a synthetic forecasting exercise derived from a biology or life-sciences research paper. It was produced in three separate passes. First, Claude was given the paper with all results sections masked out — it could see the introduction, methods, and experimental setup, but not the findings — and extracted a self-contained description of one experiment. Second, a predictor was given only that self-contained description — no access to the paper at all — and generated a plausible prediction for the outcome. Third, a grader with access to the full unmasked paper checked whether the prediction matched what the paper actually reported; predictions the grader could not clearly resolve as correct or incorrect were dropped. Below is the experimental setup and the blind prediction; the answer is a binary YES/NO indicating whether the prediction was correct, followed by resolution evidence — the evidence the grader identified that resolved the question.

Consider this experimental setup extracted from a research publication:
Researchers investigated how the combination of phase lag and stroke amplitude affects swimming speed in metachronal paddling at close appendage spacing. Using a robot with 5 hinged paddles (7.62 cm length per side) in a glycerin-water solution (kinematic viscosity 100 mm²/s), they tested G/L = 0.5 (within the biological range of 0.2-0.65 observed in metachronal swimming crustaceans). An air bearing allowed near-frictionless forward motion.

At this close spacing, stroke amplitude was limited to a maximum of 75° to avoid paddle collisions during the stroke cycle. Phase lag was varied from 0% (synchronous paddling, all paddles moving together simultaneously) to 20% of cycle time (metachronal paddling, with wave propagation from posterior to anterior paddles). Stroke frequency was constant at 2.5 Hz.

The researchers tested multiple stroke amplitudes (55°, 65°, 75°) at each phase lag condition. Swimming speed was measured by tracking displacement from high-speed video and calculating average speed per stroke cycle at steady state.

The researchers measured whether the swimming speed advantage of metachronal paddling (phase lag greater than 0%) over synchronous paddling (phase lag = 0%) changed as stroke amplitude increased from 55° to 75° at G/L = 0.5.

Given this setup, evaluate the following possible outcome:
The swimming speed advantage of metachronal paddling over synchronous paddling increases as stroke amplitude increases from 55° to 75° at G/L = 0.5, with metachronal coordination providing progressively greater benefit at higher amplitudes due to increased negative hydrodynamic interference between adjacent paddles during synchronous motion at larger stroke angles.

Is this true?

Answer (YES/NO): YES